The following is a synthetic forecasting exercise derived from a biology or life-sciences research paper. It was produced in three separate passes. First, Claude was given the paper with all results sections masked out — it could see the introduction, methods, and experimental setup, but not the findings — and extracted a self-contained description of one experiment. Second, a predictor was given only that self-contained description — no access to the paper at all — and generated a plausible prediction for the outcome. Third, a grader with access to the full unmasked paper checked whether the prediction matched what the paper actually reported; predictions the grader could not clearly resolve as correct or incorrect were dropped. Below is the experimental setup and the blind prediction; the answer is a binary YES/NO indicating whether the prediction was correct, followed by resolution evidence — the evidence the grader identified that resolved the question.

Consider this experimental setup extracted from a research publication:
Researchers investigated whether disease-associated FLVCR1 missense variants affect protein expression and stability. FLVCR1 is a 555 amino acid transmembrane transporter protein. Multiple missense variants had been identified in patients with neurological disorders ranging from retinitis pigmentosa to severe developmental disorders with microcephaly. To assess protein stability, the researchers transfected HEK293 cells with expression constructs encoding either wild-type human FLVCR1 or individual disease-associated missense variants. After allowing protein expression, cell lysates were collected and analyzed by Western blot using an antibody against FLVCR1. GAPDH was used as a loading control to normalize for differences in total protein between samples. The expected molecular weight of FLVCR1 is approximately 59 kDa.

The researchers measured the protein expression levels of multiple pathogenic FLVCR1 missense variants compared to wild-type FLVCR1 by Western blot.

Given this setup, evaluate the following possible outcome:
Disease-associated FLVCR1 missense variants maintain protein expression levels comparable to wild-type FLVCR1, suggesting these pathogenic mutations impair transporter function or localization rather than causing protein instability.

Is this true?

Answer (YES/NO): YES